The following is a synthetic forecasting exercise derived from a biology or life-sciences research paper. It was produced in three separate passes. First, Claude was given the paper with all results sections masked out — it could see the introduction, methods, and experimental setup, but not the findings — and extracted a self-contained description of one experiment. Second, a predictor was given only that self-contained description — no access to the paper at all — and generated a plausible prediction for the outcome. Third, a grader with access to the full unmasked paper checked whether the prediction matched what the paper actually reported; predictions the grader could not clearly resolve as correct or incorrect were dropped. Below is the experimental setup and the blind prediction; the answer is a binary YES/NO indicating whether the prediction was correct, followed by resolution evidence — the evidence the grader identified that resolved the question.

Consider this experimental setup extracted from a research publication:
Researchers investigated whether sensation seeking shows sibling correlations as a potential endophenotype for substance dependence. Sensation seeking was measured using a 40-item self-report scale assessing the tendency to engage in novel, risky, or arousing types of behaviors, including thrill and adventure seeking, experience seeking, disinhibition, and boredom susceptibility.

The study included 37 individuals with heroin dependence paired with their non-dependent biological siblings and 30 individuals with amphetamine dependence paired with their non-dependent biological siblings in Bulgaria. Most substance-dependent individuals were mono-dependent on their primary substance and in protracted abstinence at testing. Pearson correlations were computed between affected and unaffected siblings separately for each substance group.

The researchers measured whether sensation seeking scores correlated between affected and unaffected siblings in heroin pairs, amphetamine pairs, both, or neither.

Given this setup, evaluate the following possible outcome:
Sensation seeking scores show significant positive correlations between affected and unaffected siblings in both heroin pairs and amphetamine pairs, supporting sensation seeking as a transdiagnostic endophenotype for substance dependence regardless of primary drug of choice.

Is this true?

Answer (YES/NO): NO